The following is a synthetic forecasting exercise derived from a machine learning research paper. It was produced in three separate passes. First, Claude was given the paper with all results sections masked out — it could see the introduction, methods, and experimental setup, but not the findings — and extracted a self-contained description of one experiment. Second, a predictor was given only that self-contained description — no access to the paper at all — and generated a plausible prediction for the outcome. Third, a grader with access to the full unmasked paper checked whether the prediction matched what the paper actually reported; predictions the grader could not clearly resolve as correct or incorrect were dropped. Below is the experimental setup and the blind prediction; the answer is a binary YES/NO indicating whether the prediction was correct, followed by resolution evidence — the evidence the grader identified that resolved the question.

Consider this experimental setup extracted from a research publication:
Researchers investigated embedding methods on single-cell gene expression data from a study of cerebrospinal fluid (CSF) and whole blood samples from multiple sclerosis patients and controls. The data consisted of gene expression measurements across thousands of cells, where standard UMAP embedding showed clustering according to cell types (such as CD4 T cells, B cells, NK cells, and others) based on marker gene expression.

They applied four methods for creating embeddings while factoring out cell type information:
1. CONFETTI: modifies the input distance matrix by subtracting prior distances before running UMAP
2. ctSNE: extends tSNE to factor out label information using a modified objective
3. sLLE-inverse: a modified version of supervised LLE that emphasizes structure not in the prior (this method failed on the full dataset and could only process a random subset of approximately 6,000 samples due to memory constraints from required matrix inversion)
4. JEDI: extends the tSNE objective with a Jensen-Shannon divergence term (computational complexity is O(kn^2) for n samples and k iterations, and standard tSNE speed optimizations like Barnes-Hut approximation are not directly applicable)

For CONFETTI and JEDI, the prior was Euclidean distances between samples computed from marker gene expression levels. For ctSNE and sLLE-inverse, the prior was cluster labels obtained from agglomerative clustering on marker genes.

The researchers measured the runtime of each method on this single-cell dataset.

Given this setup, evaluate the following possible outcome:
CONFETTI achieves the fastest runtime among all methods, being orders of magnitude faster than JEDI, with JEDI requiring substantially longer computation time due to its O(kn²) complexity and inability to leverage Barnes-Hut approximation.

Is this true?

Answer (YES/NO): YES